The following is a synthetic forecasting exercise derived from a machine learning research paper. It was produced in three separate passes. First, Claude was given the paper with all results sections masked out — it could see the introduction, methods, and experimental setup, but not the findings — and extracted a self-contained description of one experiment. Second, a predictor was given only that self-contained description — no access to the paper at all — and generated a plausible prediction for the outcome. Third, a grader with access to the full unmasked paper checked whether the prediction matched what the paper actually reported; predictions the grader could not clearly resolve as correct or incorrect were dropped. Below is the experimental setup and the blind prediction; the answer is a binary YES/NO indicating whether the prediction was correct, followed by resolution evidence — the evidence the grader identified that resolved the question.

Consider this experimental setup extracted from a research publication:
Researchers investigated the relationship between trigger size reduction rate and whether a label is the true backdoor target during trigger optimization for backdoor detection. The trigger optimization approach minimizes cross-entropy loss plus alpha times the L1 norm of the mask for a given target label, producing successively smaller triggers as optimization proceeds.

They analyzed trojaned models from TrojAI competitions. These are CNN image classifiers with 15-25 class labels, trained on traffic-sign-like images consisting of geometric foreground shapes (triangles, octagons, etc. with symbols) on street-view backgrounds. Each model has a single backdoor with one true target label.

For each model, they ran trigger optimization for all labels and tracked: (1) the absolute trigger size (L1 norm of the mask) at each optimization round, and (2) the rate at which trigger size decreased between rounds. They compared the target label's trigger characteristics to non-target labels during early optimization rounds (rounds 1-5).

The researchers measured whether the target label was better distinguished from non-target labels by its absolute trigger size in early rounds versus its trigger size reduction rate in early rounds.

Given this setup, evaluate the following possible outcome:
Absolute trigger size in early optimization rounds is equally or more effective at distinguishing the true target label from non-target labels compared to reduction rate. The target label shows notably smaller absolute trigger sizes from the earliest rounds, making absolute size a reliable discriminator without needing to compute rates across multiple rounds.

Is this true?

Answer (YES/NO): NO